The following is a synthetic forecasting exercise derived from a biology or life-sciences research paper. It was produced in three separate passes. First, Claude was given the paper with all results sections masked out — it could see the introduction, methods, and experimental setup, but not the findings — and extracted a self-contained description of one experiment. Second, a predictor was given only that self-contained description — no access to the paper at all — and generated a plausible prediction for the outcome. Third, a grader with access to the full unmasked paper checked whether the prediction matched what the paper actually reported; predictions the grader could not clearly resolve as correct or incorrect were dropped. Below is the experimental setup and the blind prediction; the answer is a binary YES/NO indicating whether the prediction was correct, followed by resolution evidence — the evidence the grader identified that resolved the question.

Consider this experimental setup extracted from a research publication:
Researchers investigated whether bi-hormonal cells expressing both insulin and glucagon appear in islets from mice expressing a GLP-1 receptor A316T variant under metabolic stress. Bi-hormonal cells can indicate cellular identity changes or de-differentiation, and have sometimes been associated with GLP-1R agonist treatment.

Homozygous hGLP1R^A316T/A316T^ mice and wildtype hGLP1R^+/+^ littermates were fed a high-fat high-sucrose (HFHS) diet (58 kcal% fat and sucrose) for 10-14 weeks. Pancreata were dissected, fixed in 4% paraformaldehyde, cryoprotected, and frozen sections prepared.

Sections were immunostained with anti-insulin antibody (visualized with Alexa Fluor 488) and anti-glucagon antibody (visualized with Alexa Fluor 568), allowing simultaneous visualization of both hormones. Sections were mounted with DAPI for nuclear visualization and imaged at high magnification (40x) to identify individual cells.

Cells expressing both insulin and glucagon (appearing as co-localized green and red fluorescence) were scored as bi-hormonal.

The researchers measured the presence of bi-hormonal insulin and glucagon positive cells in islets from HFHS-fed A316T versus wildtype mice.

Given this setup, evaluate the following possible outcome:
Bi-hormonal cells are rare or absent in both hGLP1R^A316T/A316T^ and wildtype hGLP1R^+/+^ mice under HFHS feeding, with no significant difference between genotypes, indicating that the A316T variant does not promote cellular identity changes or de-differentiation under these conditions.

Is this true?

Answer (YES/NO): NO